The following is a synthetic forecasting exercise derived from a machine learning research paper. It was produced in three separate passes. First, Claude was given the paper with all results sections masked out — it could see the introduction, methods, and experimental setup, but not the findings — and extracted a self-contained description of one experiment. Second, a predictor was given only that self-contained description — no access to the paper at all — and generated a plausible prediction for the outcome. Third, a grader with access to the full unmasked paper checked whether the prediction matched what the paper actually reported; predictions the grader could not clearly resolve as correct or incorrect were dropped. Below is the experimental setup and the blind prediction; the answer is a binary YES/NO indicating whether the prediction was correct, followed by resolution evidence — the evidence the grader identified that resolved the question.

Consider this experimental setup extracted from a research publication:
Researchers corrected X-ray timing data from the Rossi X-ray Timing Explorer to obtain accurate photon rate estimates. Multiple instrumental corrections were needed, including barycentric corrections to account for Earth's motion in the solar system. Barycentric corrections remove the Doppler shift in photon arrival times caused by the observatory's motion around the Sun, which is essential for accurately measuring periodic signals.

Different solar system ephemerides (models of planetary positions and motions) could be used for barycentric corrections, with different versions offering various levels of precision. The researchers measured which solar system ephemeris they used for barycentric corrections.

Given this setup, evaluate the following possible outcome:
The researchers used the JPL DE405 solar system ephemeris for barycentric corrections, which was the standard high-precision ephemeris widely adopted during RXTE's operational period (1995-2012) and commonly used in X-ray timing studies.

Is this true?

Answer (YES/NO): NO